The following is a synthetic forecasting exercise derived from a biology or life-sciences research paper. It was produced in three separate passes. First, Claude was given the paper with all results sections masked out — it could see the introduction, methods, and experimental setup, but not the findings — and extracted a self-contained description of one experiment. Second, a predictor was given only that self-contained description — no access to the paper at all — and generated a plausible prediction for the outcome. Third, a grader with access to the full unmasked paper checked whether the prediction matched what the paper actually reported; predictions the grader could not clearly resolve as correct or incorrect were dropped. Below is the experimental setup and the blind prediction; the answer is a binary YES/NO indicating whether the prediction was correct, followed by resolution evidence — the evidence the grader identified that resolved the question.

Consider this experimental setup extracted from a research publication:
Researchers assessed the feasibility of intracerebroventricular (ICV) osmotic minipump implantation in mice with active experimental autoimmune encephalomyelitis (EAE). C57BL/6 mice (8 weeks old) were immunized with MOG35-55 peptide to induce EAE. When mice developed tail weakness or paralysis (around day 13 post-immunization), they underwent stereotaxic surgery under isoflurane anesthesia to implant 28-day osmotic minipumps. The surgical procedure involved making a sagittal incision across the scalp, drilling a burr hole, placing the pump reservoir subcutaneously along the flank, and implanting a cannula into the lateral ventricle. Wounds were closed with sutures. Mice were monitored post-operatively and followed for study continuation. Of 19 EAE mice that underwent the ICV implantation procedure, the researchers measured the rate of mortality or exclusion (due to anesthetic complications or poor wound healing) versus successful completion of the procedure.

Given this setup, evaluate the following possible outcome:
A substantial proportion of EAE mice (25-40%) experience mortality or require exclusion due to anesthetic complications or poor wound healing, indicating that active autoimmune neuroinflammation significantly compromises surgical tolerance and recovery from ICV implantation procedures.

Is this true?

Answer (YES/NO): NO